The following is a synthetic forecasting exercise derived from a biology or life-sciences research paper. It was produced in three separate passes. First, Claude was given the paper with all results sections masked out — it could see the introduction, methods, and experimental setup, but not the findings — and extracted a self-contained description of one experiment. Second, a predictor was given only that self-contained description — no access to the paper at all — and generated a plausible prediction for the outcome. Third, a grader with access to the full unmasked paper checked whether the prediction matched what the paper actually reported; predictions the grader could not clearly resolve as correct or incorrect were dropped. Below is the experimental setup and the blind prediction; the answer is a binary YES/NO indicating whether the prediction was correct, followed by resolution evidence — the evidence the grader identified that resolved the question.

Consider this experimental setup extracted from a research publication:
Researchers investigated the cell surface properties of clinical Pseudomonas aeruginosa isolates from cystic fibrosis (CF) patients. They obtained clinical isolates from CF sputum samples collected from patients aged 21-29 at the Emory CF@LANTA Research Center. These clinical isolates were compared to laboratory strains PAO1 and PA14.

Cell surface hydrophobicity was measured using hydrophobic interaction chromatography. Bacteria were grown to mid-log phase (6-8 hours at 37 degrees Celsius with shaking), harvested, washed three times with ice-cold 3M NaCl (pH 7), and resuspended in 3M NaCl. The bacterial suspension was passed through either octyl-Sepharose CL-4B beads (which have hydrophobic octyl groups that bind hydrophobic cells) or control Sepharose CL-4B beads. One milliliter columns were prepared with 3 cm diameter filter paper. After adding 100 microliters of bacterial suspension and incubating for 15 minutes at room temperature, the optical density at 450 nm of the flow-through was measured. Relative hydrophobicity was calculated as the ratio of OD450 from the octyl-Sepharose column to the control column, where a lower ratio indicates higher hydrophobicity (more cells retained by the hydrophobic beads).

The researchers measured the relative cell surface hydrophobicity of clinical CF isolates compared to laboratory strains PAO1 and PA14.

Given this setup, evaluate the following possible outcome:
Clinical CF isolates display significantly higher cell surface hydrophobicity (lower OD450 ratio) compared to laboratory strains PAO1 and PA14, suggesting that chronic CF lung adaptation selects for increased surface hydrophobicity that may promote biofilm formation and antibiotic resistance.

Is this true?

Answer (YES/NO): NO